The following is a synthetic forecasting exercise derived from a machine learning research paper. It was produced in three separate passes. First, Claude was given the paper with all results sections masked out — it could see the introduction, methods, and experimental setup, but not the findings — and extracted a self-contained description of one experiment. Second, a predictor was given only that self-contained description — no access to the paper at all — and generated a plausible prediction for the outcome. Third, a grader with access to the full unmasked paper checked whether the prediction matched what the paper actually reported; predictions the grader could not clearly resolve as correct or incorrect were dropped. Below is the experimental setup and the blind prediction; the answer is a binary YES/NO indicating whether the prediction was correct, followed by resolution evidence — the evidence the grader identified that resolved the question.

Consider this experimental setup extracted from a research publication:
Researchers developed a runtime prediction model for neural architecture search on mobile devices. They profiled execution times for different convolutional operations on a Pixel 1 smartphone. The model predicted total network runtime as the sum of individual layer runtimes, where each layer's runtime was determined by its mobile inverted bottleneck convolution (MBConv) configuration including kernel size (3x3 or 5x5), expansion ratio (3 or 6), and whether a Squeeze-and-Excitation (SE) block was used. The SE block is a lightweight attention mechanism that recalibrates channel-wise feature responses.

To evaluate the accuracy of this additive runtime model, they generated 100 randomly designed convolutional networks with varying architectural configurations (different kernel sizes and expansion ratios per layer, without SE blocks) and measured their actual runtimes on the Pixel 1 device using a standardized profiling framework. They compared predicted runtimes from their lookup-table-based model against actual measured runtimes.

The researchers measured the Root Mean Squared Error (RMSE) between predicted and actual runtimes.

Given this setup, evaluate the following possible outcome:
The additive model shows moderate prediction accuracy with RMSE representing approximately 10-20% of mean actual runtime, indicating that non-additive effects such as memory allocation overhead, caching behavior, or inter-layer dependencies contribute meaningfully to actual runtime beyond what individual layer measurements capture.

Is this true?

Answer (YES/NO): NO